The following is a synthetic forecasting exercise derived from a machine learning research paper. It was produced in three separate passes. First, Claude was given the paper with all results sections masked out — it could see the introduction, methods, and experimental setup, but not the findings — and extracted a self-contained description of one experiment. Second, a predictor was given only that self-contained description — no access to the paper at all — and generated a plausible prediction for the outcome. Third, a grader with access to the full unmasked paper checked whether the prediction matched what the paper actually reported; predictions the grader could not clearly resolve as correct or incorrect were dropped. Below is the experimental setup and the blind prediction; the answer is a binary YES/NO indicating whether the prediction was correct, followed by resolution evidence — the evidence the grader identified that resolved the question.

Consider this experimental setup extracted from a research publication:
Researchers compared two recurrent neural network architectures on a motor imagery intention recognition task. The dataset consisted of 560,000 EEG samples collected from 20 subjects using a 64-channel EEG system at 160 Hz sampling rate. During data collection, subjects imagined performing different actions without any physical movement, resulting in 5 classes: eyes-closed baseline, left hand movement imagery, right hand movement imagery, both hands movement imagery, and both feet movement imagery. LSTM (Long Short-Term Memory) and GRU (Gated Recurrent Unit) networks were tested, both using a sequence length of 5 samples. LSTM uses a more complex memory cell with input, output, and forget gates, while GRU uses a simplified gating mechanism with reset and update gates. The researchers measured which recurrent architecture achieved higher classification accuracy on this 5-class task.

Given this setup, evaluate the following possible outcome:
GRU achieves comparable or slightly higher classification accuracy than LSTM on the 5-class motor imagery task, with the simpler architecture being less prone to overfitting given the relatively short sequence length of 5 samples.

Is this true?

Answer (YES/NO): YES